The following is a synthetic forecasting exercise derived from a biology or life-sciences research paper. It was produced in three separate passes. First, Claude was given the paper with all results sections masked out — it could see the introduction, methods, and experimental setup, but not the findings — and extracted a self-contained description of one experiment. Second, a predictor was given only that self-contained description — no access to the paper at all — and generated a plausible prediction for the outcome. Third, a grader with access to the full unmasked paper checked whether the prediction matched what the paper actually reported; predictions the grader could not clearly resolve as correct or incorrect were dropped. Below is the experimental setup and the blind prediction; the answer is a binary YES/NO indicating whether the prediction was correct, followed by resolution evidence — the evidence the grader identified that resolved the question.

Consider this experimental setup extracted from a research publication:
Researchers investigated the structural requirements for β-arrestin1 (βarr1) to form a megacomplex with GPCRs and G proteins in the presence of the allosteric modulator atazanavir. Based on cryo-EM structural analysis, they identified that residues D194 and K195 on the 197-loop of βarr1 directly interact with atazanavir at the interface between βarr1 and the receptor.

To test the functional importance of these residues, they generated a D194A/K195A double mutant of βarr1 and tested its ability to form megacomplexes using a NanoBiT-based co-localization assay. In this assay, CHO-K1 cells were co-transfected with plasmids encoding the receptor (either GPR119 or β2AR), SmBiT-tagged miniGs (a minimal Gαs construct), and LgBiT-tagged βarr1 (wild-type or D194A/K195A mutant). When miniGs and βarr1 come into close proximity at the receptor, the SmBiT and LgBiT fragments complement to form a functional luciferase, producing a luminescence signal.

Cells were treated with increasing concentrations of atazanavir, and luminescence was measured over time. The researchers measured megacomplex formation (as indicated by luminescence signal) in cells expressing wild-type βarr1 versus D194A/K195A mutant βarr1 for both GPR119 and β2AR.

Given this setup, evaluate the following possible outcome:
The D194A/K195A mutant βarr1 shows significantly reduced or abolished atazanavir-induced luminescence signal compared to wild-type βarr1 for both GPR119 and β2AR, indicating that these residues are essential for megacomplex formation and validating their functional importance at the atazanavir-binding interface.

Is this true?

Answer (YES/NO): YES